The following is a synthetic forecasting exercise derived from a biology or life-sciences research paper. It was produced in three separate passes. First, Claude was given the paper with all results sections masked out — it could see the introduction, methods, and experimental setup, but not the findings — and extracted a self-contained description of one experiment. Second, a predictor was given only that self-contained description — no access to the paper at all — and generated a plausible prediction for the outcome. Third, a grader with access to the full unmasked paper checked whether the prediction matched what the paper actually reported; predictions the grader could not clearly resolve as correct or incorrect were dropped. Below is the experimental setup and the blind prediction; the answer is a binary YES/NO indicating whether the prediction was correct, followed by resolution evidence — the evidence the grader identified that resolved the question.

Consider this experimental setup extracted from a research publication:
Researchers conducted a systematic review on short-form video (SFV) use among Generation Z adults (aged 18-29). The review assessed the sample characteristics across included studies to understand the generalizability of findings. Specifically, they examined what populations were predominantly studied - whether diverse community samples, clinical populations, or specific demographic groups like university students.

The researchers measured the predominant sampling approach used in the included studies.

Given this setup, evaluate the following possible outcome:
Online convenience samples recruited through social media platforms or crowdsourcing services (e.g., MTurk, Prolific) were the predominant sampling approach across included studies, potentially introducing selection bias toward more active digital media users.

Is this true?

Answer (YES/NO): NO